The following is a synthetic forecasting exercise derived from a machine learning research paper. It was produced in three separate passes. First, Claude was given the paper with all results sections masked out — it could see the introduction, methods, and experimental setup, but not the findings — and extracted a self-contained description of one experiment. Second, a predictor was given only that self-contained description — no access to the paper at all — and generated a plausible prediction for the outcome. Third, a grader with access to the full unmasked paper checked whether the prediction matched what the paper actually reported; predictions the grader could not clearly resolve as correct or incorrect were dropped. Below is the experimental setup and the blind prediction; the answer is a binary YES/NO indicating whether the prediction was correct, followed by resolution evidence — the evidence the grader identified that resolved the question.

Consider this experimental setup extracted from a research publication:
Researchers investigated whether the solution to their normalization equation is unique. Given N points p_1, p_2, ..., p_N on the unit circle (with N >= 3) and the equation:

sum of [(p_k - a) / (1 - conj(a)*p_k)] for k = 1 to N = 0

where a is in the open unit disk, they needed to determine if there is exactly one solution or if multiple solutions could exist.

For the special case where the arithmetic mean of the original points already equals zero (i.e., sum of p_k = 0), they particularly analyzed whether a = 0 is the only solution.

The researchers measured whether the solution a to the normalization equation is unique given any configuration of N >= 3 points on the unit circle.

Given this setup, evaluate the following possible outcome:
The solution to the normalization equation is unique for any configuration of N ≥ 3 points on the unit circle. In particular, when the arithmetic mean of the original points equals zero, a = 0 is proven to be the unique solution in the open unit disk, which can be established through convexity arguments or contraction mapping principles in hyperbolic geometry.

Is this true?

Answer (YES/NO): YES